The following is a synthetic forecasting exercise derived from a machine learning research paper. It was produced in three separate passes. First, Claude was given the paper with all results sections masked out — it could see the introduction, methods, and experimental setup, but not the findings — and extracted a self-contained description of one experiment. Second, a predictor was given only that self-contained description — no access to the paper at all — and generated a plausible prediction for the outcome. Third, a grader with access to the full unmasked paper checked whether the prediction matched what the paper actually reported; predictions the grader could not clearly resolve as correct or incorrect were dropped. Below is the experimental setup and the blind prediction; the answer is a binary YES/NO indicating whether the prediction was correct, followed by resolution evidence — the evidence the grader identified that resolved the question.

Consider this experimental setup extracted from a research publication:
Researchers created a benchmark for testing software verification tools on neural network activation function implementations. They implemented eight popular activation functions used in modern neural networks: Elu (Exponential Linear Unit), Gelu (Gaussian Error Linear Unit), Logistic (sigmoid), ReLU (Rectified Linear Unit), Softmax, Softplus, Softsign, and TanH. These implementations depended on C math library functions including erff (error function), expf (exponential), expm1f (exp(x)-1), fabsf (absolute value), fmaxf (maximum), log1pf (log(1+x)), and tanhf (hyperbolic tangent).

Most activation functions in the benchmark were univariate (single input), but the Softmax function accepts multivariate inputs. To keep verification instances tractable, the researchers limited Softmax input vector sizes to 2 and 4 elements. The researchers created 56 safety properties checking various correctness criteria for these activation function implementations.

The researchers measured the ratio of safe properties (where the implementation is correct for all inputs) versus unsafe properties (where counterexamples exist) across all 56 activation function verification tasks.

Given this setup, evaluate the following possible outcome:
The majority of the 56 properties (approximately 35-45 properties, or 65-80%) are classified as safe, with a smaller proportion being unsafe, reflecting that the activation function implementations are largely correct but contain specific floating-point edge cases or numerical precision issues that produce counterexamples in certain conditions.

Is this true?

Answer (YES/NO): YES